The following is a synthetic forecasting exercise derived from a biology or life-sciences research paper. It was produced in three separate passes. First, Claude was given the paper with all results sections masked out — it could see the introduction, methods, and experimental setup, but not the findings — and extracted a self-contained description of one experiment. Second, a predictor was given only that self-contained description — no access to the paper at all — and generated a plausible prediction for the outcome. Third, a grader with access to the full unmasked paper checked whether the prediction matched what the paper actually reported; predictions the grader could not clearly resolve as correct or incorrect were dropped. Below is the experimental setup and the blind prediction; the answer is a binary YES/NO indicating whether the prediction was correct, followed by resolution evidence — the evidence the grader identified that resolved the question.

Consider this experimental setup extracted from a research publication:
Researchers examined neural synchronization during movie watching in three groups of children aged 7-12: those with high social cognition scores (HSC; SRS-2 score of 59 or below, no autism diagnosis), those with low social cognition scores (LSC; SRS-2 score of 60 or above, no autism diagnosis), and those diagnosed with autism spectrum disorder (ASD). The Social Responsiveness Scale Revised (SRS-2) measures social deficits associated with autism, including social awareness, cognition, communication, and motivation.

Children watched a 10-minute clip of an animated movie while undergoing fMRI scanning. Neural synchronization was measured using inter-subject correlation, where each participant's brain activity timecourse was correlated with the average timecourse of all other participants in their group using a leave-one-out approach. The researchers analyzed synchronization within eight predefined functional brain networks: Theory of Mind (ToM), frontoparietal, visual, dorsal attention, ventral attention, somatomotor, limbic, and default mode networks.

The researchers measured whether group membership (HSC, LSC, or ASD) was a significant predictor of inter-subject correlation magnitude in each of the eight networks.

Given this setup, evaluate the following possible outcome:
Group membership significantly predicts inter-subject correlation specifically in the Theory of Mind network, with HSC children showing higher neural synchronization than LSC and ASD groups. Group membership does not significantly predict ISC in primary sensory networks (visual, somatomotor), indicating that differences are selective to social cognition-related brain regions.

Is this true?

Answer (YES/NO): NO